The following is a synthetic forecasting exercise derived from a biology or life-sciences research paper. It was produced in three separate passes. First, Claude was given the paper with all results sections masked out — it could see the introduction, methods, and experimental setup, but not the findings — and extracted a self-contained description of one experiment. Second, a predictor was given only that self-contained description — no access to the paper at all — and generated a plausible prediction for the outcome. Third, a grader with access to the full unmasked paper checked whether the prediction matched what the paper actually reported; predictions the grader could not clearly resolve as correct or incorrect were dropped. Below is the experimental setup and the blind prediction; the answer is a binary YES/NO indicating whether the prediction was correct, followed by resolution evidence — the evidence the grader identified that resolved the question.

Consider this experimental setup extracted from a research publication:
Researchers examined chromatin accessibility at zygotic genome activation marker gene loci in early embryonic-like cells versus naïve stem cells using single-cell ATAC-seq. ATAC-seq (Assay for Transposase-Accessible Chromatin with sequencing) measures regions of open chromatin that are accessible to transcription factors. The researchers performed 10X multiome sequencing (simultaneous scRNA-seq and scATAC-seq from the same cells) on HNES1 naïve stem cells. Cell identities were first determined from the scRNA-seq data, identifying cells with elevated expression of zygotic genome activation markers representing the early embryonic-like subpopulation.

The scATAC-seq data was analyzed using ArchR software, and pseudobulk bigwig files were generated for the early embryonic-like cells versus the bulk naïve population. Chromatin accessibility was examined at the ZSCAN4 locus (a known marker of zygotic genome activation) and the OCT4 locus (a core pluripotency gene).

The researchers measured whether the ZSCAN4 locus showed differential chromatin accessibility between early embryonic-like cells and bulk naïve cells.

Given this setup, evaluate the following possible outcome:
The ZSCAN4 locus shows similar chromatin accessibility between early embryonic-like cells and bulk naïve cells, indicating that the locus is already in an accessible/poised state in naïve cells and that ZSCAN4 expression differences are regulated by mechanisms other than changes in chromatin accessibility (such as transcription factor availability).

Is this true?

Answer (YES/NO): NO